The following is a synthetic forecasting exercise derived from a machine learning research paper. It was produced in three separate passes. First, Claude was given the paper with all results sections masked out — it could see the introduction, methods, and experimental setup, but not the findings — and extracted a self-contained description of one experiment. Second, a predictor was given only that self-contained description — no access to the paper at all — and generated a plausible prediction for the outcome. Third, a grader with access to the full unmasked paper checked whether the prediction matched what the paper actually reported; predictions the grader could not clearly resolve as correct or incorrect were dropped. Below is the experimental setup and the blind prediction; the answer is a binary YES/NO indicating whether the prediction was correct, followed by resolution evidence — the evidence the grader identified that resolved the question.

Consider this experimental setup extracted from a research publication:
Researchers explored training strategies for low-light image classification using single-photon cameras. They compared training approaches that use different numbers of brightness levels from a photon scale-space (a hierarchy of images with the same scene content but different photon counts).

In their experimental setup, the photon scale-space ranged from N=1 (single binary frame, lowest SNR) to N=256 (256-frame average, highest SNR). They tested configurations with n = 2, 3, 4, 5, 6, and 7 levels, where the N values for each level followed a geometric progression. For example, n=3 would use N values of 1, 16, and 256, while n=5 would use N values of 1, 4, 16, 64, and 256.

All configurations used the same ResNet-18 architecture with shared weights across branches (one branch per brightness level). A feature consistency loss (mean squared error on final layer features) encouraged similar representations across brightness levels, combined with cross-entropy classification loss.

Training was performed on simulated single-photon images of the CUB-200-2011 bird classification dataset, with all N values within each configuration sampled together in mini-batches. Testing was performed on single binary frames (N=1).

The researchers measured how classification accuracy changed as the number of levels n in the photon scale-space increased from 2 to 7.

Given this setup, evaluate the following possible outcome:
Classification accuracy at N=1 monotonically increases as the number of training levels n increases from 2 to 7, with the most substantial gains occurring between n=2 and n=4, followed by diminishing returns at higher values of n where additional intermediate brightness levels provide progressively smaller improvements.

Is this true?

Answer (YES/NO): NO